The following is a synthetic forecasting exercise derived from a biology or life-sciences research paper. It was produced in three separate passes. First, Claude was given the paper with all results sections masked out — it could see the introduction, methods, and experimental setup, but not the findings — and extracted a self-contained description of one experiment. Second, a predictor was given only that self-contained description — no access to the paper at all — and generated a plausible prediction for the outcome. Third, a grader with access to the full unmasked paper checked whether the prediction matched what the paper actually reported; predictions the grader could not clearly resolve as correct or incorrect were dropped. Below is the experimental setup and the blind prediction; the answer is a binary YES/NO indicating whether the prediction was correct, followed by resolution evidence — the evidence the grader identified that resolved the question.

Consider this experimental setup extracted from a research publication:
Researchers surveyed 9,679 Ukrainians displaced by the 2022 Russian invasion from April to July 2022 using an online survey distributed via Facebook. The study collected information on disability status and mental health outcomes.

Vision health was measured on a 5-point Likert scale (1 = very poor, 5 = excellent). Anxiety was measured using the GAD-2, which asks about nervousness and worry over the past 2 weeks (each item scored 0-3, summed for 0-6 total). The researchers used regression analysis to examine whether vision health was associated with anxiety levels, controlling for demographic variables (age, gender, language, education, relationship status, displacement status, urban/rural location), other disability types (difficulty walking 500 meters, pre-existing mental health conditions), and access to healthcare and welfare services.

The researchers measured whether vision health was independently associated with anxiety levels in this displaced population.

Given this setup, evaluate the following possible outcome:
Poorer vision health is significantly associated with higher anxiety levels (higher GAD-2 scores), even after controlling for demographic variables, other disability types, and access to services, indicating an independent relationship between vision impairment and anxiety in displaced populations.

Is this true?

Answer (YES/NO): YES